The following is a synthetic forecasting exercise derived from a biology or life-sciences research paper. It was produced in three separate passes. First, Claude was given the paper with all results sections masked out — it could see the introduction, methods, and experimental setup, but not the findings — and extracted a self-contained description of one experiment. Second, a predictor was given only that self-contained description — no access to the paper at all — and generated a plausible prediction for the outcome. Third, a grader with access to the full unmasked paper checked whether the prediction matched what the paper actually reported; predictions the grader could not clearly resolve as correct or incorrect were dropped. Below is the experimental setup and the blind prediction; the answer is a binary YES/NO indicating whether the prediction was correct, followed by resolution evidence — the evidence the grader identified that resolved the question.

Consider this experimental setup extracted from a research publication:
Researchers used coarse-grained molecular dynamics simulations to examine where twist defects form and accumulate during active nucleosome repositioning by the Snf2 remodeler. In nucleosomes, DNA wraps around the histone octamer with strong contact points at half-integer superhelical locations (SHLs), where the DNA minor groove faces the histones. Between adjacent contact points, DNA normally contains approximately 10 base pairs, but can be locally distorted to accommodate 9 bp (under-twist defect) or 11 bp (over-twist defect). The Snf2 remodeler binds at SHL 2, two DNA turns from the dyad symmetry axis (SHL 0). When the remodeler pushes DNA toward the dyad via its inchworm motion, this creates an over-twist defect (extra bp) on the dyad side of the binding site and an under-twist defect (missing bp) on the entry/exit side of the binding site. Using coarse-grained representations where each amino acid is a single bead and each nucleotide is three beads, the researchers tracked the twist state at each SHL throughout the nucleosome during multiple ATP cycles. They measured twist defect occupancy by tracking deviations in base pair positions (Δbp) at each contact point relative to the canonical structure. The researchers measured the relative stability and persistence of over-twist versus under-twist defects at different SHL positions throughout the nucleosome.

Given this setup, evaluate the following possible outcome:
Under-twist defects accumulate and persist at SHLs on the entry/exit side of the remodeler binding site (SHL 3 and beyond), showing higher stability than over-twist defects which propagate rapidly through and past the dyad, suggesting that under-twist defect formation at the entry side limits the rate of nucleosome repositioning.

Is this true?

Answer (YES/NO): NO